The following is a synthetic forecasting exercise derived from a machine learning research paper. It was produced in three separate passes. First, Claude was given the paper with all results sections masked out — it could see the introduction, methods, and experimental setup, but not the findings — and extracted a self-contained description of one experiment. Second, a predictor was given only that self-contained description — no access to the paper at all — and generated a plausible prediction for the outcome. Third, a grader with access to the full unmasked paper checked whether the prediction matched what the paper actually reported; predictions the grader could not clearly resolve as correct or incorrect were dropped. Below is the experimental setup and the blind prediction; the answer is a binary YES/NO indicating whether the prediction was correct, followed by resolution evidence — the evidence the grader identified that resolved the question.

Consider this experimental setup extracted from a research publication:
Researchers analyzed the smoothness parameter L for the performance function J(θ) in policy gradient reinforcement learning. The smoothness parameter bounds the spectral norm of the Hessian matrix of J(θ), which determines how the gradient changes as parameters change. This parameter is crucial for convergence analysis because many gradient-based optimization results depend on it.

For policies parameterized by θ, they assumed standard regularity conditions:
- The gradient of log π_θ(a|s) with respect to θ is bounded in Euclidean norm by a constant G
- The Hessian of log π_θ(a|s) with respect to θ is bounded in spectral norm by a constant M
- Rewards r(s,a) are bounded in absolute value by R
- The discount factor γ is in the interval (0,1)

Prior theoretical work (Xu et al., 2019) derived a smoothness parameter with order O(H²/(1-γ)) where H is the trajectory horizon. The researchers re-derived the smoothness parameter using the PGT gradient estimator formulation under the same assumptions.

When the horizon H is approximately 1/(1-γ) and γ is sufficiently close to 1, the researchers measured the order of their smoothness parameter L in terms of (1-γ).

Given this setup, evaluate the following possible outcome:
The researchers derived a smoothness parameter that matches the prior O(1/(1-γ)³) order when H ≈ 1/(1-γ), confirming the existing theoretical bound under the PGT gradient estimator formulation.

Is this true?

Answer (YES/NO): YES